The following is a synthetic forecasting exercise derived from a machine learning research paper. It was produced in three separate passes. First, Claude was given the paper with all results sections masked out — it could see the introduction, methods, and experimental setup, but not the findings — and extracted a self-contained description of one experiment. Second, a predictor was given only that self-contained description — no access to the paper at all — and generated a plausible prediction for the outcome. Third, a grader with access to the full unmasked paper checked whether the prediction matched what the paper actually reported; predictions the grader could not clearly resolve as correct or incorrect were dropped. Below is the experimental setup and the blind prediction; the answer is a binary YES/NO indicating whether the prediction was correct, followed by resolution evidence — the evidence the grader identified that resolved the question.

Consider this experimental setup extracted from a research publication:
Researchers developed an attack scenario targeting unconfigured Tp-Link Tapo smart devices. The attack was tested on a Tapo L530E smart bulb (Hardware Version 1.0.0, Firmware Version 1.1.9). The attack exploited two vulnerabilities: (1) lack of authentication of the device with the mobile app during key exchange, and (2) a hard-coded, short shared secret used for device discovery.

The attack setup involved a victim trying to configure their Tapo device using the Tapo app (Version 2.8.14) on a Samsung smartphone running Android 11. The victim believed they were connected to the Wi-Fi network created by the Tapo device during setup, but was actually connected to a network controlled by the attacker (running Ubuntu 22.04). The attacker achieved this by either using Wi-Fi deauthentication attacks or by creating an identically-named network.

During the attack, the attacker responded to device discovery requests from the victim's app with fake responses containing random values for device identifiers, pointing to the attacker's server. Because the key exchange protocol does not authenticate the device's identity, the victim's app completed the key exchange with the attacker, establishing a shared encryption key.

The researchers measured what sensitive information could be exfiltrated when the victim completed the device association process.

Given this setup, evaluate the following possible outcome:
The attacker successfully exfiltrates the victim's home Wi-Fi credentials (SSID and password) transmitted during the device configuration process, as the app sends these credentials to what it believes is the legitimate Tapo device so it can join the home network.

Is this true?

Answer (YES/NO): YES